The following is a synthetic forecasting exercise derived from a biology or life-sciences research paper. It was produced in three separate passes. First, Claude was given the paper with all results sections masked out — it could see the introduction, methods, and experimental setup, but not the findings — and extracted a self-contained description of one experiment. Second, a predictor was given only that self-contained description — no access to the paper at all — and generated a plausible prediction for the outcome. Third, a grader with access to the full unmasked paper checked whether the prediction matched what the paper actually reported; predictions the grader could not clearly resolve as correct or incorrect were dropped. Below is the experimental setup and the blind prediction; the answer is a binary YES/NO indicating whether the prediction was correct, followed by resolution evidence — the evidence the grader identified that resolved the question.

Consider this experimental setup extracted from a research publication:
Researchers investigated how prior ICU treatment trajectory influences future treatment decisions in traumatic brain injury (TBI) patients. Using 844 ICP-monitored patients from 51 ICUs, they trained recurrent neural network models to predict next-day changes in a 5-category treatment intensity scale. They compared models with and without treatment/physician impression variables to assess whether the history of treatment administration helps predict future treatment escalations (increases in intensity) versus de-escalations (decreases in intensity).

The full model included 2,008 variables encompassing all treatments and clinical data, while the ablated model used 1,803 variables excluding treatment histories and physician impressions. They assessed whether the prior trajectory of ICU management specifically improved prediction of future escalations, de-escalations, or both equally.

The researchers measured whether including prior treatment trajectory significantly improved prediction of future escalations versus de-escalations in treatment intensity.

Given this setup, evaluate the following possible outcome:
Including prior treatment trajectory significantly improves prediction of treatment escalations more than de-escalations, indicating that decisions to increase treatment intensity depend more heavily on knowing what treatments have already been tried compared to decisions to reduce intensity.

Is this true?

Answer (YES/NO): NO